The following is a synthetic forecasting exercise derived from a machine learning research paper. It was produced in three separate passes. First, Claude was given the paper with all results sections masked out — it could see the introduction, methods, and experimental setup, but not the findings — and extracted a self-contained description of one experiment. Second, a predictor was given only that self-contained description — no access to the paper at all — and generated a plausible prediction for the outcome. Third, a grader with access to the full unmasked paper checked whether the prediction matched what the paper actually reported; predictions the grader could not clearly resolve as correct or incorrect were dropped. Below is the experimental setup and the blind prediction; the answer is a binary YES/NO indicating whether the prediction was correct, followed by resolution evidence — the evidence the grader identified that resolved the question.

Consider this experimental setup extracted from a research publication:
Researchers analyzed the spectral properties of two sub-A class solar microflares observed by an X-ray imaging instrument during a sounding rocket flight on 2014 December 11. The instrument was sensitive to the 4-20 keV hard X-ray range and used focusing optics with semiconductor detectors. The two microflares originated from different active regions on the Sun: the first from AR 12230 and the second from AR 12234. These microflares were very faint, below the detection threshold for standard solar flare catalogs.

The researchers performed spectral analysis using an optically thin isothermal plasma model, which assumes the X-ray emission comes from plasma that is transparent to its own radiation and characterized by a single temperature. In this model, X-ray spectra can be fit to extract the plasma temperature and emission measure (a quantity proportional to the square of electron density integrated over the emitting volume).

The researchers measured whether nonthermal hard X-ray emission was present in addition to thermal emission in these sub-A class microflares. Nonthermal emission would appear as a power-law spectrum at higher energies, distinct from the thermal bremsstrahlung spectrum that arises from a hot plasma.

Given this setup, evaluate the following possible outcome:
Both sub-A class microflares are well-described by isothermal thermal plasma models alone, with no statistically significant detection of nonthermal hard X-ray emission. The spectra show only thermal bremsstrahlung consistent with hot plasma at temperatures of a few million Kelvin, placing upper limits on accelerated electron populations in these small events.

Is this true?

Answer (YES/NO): NO